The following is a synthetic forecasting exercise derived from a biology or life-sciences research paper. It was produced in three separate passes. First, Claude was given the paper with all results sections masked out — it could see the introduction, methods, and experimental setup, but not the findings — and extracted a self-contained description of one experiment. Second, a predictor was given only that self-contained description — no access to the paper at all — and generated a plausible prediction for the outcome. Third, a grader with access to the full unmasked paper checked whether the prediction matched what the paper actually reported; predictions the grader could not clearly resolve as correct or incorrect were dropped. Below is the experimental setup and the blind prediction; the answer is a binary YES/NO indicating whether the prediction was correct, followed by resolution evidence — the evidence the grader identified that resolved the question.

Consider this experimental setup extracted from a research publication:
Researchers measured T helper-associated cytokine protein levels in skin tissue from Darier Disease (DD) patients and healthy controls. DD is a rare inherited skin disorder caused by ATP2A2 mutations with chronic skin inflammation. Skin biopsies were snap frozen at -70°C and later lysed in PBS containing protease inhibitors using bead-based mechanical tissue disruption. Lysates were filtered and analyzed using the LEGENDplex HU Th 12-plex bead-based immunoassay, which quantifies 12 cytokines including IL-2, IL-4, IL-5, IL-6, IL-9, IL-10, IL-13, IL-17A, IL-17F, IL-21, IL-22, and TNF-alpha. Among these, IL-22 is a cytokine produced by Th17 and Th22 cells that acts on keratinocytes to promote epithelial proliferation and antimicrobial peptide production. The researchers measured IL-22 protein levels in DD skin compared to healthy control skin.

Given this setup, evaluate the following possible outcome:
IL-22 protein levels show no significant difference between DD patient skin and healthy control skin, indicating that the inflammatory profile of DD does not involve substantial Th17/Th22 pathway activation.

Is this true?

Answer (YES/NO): NO